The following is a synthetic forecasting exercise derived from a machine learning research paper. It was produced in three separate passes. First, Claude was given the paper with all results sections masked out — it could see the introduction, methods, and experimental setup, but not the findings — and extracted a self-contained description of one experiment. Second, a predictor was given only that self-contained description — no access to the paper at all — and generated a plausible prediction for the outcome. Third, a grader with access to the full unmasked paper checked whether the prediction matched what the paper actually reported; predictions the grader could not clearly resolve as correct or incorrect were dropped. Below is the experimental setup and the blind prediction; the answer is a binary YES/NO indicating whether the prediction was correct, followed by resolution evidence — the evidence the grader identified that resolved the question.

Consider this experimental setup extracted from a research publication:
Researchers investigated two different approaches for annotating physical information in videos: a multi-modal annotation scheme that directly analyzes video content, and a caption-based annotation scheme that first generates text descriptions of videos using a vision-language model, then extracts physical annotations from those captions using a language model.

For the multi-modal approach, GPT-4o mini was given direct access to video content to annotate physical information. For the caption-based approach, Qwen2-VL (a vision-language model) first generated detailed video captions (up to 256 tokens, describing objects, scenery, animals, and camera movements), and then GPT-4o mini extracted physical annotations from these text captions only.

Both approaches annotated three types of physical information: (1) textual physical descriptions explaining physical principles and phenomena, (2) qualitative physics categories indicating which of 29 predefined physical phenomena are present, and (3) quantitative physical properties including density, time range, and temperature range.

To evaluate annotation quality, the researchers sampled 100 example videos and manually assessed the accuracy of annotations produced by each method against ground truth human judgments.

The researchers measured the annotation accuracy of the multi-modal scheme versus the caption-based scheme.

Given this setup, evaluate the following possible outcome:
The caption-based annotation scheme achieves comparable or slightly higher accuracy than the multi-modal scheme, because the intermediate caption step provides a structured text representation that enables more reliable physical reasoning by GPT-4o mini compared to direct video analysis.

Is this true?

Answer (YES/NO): NO